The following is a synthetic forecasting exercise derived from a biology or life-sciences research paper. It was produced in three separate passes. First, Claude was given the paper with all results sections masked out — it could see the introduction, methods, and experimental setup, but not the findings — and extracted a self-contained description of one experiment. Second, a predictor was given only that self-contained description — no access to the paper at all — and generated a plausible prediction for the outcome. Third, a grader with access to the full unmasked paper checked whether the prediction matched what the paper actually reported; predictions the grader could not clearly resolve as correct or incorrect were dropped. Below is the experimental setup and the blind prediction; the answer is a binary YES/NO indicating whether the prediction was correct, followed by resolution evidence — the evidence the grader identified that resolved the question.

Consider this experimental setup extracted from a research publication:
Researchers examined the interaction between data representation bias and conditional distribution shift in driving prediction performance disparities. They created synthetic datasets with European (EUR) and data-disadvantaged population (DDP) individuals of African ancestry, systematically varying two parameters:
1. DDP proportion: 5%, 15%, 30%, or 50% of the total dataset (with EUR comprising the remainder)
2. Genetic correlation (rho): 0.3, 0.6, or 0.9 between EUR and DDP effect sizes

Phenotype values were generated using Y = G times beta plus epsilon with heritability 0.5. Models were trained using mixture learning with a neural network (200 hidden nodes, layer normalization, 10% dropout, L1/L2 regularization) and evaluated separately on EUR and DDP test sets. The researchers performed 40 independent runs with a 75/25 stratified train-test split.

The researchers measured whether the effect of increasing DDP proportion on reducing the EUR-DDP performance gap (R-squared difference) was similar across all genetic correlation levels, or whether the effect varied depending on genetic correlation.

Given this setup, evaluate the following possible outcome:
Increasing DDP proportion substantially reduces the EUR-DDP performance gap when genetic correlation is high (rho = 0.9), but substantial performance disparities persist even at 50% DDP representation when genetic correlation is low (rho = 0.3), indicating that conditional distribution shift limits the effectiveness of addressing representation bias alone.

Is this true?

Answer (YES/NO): NO